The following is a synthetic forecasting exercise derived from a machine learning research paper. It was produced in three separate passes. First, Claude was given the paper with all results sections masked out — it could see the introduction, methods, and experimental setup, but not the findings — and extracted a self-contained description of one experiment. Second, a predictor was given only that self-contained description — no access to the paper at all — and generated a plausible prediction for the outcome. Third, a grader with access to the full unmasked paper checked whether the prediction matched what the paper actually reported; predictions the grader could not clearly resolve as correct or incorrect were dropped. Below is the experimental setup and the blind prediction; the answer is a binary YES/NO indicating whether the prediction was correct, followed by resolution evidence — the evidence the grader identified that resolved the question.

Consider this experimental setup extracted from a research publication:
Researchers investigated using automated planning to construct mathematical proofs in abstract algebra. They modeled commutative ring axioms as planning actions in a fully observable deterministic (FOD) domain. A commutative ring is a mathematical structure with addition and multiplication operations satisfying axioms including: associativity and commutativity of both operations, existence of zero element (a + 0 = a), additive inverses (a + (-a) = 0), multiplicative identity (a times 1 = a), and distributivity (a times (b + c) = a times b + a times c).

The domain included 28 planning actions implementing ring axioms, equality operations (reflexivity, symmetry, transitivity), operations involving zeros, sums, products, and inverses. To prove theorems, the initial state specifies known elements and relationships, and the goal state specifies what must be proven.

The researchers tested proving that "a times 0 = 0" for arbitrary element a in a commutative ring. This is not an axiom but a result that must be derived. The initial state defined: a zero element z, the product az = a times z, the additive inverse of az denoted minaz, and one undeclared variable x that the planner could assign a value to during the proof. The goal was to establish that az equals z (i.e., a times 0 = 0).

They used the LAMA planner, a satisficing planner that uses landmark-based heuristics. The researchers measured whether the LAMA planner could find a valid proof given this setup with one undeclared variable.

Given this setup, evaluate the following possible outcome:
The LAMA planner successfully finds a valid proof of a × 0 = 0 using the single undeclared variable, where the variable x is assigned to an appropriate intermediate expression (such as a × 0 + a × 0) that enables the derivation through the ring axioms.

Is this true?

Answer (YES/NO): YES